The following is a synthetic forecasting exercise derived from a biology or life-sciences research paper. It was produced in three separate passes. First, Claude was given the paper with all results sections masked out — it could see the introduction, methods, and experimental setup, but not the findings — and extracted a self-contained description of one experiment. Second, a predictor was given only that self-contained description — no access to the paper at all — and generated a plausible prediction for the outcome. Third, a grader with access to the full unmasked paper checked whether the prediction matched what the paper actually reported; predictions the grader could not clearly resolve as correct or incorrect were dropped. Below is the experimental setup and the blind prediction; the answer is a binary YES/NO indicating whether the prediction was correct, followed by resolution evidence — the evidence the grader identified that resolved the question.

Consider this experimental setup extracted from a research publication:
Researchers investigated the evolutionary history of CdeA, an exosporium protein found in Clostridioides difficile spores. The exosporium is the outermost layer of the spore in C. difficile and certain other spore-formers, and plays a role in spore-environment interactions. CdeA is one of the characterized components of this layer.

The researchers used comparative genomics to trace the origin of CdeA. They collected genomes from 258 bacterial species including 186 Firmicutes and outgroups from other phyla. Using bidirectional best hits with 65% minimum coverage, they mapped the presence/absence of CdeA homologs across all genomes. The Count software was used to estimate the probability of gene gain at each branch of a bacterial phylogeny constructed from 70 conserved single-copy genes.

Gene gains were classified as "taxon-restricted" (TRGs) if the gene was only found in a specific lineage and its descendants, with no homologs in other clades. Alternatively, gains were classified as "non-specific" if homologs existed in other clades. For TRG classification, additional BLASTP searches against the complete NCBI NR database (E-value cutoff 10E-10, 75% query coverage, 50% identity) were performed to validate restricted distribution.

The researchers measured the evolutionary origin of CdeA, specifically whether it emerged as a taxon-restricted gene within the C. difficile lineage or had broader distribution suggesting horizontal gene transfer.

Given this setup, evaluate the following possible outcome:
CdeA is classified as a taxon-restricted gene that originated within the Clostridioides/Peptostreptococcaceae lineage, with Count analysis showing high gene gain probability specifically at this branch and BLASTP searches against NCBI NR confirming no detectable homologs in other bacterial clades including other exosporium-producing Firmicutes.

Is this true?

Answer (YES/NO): NO